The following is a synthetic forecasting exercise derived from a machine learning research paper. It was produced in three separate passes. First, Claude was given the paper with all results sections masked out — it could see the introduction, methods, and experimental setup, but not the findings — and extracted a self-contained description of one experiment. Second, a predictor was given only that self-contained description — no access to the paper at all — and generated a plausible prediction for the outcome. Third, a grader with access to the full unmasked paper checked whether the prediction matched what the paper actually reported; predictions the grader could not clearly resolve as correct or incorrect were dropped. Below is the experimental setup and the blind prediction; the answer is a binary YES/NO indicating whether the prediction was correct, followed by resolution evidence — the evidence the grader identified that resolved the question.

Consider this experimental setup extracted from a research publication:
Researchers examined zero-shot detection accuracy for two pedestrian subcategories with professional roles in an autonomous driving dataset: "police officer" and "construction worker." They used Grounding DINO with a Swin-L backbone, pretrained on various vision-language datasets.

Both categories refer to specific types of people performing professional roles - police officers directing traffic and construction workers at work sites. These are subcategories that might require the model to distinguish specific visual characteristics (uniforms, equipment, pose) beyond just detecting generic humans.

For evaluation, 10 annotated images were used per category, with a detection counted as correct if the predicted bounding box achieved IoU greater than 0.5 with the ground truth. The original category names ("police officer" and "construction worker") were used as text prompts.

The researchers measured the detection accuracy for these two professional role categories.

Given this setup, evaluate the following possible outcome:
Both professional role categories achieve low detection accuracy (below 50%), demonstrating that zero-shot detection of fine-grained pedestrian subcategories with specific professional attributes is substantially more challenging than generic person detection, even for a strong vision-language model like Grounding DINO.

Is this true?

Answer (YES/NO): NO